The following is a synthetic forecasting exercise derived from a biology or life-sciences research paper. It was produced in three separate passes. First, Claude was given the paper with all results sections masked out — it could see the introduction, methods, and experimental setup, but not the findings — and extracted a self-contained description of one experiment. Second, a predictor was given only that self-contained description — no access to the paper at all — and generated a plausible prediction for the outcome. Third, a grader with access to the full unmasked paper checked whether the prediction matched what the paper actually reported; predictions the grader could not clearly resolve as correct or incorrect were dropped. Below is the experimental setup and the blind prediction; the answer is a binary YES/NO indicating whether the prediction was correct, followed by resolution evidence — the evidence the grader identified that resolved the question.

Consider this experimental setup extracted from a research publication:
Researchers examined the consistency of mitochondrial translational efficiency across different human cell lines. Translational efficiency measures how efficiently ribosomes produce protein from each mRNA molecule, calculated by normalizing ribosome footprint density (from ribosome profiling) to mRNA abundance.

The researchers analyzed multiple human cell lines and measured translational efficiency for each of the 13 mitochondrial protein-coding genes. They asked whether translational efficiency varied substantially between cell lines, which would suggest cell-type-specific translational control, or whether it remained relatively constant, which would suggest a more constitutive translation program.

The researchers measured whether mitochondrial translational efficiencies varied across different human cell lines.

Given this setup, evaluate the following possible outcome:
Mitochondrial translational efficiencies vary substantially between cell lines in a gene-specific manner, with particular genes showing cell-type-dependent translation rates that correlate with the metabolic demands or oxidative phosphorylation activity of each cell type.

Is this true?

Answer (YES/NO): NO